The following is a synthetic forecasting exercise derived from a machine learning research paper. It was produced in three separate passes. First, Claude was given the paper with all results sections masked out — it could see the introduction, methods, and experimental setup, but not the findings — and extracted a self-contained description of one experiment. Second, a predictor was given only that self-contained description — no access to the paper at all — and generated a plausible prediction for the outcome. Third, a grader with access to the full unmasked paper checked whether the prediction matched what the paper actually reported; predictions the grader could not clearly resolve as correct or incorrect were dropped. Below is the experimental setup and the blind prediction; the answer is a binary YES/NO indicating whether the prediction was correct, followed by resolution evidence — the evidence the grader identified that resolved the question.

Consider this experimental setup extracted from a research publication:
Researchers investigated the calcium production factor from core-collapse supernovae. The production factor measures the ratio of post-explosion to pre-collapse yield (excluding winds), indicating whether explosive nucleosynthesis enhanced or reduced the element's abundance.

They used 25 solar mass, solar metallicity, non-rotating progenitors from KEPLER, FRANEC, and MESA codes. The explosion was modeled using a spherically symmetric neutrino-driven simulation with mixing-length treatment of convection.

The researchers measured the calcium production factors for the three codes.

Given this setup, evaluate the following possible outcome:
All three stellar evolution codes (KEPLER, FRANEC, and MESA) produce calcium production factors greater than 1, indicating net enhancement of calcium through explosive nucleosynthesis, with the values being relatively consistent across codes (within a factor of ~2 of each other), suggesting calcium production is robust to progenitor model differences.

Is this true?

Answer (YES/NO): NO